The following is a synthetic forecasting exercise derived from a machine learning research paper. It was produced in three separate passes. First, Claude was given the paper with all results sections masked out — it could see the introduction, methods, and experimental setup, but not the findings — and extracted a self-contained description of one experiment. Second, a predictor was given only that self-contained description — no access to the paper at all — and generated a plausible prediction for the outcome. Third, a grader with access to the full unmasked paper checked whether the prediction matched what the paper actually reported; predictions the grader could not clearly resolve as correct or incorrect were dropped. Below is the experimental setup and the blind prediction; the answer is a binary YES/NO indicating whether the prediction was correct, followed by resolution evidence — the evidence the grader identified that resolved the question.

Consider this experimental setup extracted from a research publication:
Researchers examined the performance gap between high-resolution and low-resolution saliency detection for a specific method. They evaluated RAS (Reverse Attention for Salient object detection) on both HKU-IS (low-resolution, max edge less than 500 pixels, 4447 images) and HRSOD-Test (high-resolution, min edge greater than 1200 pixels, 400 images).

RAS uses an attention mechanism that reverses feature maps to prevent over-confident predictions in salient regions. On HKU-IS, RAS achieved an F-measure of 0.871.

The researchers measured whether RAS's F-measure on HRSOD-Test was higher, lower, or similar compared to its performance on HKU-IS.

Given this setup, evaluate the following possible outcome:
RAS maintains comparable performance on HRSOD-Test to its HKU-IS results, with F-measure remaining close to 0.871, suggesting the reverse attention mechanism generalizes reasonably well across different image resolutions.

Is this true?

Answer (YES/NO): NO